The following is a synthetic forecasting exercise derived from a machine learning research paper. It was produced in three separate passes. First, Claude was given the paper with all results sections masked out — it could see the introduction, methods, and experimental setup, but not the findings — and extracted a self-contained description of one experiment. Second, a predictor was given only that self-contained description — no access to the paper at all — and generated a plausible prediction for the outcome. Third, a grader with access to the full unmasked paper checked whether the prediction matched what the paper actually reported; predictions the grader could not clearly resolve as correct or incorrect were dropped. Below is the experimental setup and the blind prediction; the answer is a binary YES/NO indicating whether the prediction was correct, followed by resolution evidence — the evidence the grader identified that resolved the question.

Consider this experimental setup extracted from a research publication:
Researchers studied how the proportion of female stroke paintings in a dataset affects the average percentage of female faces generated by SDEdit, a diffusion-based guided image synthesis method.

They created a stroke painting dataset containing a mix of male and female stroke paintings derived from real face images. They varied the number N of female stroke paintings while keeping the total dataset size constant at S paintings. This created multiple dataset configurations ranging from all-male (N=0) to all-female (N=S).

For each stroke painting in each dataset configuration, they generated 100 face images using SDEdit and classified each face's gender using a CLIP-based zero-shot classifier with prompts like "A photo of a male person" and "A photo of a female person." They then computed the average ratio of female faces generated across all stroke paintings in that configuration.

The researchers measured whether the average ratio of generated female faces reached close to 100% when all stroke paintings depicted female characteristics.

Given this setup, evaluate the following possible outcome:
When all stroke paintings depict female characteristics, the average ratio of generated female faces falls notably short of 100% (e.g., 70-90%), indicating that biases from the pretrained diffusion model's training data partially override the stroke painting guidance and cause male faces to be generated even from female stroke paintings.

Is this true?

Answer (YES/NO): YES